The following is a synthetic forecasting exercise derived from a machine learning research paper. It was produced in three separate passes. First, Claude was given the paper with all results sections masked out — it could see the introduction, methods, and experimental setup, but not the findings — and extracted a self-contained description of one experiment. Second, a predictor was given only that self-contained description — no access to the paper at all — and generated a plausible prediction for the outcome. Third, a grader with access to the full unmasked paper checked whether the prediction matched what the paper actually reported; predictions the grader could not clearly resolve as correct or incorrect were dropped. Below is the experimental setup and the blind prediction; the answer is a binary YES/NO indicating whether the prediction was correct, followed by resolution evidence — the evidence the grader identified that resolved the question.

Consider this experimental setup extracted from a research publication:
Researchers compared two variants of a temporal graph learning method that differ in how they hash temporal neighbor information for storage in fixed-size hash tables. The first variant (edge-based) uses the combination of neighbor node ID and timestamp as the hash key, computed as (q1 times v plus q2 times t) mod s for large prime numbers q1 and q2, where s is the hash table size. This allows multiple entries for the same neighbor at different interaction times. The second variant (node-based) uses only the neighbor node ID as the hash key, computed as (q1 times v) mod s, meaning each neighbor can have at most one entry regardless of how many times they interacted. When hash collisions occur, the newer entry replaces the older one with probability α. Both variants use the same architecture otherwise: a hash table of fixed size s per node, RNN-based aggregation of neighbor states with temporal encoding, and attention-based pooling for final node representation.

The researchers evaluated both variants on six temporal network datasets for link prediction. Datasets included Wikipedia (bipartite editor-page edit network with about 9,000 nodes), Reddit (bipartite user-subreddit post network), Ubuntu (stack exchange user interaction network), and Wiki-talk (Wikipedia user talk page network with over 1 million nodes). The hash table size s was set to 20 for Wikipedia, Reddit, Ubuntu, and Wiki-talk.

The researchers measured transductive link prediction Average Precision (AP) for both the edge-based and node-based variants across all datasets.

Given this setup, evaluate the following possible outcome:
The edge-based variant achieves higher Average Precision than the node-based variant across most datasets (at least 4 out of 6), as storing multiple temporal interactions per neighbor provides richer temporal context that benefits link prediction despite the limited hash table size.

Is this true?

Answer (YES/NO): YES